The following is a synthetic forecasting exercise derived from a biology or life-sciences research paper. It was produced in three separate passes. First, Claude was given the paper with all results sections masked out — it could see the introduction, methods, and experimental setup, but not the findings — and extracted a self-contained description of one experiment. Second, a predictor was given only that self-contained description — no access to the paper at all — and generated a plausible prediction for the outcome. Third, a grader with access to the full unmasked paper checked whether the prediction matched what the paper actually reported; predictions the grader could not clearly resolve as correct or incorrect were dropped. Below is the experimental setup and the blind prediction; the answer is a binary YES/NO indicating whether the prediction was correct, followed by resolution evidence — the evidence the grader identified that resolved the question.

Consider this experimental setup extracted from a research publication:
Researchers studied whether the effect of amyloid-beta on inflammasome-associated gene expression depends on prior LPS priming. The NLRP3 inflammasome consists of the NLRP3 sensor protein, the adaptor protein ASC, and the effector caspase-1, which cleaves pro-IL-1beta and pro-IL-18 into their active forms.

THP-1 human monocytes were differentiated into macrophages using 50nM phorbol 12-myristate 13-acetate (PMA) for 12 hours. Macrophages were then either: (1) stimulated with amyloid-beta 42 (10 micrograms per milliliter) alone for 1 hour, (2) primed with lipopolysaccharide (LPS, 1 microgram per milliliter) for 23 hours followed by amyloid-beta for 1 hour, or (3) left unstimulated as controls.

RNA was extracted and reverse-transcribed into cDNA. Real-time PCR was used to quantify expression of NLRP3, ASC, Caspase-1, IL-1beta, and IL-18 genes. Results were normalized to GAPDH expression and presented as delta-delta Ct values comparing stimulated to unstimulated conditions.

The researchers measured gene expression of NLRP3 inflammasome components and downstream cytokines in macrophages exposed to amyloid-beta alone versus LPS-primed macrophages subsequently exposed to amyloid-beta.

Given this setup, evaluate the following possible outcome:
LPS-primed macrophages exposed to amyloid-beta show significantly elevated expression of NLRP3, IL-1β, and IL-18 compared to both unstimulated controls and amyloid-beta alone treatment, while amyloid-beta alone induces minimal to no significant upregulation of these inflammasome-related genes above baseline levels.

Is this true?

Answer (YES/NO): NO